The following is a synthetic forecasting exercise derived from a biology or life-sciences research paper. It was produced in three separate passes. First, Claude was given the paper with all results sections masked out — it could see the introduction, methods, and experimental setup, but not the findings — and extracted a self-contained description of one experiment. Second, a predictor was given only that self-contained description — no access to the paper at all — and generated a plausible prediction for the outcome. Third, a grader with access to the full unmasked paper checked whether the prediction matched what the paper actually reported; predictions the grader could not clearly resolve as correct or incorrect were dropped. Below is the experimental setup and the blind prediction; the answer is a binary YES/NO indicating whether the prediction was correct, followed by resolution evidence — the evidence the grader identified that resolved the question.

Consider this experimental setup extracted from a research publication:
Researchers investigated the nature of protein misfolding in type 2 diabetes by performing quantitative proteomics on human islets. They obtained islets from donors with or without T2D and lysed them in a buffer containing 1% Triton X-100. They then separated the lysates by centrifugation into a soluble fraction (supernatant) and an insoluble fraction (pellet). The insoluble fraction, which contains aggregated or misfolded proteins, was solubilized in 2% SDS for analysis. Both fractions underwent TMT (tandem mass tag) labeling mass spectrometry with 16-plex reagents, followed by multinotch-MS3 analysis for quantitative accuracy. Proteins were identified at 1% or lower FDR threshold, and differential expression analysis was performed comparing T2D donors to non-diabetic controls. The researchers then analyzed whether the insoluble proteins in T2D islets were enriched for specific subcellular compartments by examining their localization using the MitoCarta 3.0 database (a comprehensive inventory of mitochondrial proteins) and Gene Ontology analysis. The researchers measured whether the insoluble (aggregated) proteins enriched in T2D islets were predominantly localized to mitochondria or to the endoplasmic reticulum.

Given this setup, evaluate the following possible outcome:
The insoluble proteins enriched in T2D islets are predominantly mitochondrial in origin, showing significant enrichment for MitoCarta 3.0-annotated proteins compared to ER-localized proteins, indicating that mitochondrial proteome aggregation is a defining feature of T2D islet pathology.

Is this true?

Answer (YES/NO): YES